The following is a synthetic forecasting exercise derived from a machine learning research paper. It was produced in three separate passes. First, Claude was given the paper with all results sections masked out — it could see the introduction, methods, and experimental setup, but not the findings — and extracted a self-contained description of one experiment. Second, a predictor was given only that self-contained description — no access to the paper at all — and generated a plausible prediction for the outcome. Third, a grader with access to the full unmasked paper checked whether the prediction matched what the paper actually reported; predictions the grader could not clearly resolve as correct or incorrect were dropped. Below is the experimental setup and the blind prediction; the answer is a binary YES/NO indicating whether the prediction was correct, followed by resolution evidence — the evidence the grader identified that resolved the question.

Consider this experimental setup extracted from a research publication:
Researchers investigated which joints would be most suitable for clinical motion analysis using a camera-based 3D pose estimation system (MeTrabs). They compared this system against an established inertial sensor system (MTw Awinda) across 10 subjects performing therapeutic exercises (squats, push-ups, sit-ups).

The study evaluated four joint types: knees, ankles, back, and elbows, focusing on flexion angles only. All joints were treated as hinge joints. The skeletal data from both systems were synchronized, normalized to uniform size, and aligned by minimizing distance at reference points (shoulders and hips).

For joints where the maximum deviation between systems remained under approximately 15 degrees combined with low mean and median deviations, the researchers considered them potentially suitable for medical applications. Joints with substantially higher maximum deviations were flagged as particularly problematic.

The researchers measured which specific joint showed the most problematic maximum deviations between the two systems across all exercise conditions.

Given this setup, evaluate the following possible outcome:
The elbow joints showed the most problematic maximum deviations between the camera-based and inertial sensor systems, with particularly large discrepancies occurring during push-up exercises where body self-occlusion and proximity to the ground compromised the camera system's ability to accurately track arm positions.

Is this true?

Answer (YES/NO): NO